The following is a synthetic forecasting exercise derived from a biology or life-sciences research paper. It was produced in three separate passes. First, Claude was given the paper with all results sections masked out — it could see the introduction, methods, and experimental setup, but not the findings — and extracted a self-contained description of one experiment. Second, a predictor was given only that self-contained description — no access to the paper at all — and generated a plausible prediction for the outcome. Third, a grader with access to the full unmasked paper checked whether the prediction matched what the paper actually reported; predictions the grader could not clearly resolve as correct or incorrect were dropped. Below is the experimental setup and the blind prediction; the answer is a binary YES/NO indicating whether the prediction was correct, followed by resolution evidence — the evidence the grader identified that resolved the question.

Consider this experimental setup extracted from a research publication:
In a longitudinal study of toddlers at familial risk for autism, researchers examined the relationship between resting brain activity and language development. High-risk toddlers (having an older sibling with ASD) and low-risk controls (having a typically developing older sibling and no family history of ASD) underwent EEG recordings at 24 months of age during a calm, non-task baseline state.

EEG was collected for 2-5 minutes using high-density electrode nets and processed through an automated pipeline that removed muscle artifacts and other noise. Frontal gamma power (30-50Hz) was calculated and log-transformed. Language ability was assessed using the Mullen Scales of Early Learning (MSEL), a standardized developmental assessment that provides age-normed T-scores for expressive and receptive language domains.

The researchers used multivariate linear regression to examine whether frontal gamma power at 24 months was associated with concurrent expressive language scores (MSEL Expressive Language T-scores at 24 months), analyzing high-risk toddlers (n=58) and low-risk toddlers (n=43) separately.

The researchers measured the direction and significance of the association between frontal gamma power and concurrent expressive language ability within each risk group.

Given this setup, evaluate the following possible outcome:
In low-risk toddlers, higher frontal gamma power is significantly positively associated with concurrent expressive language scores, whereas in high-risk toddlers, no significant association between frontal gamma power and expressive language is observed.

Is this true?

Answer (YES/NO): NO